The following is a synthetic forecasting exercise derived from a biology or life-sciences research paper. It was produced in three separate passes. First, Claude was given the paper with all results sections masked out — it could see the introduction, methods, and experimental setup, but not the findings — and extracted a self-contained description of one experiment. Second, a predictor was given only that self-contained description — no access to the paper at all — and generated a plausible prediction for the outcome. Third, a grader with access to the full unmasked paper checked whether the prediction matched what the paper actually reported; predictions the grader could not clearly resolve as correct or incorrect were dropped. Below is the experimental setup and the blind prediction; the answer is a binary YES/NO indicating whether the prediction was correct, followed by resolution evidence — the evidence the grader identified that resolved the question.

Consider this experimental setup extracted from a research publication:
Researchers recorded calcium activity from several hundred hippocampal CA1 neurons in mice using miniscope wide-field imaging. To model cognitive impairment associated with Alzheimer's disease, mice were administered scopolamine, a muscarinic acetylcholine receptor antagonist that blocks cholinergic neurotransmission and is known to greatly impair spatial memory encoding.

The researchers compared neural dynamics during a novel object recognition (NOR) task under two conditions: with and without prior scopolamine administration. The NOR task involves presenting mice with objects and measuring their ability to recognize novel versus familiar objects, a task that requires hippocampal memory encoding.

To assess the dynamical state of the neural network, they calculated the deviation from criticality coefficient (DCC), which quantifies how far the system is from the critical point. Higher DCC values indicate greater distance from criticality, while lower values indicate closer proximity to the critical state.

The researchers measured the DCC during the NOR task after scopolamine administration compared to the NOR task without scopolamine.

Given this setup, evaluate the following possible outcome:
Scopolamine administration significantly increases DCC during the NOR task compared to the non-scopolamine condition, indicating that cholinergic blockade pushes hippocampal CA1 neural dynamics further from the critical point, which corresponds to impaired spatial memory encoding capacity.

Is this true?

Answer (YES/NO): YES